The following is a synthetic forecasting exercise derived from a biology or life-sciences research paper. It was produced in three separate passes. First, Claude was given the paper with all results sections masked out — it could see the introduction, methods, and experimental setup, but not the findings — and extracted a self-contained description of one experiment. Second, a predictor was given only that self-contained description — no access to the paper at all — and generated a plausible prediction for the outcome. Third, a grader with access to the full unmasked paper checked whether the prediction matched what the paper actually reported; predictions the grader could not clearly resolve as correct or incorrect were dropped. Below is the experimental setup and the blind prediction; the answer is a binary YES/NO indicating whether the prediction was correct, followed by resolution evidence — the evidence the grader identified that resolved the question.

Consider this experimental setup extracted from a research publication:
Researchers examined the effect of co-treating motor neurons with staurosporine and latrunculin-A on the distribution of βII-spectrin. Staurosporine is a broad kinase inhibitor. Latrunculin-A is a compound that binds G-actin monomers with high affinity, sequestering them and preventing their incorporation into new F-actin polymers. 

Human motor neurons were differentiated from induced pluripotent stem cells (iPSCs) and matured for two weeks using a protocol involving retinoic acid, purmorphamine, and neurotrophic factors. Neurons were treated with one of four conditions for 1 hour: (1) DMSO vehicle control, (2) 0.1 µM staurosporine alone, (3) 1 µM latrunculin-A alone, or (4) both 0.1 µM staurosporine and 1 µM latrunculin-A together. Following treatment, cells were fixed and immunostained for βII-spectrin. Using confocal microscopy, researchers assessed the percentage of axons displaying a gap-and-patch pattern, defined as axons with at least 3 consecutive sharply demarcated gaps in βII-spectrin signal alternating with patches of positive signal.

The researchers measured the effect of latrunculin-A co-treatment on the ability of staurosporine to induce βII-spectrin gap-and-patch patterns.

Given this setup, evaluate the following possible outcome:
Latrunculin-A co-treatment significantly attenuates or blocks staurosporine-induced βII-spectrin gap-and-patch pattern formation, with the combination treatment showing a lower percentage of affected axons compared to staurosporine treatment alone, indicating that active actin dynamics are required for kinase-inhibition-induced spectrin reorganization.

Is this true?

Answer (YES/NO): YES